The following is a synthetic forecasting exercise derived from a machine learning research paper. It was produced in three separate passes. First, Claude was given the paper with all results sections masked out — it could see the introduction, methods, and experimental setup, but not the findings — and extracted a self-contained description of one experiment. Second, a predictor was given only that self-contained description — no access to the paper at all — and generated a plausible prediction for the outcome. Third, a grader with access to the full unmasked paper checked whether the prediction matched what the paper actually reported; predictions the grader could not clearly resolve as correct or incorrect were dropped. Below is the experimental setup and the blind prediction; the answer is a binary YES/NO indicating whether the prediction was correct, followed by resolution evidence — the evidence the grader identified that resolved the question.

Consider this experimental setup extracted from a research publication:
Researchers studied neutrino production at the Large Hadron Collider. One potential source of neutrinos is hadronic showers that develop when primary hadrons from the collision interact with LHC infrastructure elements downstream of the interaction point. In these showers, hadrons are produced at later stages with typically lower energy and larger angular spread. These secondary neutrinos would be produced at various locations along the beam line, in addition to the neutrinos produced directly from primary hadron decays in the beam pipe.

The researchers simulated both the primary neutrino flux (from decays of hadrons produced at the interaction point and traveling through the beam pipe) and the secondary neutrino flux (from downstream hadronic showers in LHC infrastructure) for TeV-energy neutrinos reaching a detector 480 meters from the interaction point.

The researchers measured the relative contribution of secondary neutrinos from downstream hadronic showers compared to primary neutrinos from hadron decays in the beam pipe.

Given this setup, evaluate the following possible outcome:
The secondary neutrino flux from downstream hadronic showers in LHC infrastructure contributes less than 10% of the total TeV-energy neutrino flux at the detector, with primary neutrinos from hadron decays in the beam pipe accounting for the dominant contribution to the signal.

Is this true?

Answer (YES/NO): YES